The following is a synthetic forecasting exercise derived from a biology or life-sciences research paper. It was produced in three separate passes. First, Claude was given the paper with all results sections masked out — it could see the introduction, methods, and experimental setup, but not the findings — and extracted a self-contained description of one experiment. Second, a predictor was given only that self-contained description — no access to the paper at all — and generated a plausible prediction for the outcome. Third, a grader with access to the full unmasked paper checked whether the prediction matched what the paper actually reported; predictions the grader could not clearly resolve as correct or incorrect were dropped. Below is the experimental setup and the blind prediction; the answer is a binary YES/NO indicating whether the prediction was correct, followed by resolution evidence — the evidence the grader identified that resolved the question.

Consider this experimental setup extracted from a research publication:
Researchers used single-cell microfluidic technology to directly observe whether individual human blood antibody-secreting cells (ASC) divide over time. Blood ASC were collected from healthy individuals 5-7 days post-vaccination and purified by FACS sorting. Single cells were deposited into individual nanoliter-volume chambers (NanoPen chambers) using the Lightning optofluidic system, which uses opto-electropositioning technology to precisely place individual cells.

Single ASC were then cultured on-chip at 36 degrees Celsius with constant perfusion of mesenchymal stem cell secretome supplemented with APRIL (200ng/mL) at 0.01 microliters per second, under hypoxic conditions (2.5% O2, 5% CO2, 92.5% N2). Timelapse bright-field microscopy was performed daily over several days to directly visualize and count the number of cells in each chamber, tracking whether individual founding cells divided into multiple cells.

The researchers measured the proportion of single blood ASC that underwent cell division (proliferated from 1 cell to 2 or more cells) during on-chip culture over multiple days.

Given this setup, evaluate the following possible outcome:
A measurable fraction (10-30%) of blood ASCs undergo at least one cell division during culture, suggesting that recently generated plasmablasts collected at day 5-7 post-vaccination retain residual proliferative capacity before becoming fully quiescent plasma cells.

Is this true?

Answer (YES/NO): YES